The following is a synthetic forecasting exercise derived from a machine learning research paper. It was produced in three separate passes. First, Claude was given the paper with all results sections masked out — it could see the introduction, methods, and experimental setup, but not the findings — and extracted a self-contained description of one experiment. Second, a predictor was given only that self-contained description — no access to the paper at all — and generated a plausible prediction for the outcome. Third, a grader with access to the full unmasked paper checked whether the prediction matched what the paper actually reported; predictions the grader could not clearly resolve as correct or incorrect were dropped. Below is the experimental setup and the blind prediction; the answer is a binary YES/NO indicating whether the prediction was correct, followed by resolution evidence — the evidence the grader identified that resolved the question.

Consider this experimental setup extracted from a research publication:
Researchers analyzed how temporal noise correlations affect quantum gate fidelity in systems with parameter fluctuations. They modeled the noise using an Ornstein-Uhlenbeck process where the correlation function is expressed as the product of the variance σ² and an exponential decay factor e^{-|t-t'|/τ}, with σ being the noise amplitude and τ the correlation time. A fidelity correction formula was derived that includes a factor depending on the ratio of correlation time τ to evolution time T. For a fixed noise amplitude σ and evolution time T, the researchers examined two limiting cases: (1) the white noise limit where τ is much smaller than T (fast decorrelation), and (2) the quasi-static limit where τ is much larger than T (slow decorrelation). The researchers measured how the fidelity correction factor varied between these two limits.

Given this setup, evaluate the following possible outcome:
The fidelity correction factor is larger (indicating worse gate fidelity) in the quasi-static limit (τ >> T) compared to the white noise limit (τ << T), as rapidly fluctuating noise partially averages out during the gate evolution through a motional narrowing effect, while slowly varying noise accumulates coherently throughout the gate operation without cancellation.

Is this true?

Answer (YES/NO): YES